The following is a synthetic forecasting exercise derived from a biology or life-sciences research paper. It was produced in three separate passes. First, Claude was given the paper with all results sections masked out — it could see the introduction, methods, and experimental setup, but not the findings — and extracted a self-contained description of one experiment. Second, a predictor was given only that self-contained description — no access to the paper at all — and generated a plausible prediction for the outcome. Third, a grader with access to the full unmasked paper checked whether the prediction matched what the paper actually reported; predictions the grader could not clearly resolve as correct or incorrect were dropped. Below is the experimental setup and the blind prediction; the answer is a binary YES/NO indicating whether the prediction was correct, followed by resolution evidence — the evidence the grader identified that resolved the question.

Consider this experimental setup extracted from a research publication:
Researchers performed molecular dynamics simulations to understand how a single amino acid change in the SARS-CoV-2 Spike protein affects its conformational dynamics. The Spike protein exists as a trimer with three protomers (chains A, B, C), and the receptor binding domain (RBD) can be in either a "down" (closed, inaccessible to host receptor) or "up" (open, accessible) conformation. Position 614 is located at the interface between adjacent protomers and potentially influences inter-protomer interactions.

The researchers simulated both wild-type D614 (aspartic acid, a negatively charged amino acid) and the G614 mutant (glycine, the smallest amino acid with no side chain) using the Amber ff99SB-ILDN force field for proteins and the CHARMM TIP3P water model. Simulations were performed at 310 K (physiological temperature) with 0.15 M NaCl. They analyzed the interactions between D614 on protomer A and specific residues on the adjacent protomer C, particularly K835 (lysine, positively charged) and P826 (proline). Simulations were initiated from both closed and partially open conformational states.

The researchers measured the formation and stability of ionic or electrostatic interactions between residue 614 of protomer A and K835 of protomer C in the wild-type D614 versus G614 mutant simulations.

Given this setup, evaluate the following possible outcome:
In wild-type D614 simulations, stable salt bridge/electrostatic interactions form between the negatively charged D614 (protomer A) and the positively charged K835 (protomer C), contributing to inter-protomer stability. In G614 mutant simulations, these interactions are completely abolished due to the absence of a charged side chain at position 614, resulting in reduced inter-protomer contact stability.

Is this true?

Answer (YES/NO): YES